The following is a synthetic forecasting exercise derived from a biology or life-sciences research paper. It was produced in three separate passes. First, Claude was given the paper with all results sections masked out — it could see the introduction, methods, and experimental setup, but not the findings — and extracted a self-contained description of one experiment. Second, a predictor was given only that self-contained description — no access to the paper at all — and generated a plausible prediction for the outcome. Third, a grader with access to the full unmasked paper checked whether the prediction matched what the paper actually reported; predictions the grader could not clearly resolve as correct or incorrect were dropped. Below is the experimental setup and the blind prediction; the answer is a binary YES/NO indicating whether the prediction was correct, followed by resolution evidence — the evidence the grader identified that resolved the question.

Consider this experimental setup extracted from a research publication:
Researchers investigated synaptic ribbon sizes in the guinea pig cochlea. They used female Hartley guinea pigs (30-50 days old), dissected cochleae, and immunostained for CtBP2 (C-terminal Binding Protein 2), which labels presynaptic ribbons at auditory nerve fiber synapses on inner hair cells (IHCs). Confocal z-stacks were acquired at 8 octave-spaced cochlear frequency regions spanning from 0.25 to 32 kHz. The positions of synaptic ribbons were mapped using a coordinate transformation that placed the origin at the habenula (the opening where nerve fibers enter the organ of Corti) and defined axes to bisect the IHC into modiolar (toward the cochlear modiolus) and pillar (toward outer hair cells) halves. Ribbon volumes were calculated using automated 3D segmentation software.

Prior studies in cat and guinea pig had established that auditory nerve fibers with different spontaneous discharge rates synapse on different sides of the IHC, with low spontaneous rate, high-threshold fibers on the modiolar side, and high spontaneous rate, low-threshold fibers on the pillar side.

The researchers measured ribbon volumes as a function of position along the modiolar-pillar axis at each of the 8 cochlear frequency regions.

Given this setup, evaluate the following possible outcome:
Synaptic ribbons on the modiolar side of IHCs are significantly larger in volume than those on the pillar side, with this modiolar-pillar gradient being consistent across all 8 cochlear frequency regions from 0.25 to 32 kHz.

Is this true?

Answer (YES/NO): YES